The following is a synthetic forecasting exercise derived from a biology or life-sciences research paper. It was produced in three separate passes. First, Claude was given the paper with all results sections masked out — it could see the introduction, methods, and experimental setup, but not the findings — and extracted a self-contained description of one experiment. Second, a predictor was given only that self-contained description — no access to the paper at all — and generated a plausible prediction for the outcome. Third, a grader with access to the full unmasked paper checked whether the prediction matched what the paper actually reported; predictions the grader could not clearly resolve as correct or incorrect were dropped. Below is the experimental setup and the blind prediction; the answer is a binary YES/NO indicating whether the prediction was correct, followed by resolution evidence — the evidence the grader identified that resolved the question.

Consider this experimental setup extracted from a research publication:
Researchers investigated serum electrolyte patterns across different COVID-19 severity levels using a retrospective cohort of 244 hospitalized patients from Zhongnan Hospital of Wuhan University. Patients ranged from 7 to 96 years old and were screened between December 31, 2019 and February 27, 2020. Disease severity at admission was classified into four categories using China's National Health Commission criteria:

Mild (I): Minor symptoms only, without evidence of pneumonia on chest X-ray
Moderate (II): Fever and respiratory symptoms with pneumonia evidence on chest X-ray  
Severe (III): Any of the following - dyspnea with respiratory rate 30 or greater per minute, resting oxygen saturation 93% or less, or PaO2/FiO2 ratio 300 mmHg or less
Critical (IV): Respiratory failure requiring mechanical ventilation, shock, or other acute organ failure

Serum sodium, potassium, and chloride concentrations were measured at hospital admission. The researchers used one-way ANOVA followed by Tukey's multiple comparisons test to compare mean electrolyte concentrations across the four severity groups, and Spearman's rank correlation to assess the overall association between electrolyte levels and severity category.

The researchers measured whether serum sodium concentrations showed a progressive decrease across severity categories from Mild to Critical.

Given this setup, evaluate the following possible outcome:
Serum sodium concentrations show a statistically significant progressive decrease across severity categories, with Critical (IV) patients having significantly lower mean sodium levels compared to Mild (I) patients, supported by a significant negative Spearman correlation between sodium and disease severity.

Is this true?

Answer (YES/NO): NO